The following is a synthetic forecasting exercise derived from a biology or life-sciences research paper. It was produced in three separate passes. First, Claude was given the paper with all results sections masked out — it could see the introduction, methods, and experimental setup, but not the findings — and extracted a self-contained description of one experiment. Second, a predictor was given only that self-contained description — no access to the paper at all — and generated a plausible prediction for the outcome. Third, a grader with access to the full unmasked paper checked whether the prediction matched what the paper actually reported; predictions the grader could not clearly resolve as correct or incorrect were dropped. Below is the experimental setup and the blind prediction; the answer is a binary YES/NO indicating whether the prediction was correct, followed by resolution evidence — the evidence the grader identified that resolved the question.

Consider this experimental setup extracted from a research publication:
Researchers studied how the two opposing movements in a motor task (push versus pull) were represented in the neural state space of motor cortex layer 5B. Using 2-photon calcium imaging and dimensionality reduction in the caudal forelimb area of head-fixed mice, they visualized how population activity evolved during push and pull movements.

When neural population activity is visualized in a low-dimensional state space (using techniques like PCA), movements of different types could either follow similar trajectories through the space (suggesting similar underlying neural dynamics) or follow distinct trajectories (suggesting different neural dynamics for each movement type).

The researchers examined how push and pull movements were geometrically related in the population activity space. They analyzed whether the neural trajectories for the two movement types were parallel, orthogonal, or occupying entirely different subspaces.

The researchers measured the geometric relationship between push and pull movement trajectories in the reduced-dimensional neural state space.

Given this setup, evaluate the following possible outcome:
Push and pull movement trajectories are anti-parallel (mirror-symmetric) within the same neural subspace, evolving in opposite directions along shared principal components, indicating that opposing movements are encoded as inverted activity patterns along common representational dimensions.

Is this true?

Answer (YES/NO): NO